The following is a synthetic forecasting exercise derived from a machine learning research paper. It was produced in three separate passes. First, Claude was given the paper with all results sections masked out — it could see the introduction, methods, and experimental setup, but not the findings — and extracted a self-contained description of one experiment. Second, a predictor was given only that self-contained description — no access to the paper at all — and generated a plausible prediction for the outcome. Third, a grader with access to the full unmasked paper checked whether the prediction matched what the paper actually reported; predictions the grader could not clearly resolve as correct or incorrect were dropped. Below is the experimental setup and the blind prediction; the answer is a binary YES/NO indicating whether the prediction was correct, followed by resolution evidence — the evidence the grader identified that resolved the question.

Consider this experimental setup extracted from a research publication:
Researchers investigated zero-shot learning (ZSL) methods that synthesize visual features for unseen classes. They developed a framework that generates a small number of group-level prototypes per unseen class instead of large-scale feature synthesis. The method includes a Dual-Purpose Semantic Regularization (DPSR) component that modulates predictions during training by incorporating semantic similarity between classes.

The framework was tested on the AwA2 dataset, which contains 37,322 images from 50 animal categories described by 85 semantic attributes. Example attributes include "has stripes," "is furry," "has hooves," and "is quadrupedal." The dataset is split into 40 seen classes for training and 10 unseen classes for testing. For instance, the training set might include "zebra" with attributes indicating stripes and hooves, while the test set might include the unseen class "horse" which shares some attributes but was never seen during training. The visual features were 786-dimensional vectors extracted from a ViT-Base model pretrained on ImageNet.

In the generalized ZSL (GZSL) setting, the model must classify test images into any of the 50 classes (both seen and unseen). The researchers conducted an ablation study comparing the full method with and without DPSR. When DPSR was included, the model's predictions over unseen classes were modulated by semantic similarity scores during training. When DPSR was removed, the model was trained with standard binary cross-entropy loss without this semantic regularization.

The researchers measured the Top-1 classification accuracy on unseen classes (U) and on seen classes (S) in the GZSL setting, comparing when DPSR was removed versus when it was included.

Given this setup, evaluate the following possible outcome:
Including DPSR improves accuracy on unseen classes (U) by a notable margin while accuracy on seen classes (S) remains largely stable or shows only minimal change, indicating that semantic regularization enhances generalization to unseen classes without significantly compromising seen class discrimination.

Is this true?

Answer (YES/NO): NO